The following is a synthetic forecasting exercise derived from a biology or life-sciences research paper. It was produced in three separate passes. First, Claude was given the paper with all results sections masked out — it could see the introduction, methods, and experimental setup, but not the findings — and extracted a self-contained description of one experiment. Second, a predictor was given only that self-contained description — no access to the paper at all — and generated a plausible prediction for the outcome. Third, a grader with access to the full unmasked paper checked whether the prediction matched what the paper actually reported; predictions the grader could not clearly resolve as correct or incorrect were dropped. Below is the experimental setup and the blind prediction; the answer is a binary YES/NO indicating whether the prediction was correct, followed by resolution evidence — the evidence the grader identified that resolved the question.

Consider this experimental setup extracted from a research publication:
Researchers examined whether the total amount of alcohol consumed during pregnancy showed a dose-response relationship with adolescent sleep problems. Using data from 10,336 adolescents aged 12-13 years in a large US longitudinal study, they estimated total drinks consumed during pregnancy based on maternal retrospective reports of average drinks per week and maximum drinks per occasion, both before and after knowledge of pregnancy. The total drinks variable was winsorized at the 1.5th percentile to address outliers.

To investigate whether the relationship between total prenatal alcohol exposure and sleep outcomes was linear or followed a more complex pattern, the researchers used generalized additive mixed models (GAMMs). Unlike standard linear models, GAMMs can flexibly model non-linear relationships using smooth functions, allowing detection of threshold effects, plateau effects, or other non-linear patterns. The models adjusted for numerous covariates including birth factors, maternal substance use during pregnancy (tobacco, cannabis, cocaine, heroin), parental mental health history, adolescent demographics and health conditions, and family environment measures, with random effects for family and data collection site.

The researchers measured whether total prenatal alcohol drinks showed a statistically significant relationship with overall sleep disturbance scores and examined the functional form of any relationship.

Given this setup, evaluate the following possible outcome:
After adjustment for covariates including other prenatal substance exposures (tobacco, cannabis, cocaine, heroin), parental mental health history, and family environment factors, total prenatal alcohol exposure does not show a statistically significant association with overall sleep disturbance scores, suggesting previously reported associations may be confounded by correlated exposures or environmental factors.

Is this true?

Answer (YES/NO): YES